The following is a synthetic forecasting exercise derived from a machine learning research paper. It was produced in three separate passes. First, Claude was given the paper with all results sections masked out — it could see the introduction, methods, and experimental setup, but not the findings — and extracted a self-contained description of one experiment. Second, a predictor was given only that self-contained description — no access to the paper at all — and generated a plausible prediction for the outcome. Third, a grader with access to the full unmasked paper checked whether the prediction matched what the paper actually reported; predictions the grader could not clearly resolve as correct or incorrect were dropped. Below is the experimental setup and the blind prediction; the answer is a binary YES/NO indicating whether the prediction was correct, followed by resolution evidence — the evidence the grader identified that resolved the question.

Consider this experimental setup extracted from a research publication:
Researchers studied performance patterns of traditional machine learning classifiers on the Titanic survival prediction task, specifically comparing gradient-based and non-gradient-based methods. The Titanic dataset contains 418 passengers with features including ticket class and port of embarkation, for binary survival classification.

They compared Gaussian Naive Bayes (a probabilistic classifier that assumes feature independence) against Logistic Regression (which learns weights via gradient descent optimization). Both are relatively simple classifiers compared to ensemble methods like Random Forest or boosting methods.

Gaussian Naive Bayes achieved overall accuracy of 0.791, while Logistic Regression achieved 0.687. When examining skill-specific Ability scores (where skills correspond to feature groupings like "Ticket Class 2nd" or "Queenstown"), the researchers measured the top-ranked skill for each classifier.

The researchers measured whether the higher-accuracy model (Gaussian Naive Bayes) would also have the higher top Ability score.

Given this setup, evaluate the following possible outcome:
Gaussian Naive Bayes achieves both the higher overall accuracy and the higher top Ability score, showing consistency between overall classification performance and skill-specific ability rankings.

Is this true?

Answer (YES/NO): YES